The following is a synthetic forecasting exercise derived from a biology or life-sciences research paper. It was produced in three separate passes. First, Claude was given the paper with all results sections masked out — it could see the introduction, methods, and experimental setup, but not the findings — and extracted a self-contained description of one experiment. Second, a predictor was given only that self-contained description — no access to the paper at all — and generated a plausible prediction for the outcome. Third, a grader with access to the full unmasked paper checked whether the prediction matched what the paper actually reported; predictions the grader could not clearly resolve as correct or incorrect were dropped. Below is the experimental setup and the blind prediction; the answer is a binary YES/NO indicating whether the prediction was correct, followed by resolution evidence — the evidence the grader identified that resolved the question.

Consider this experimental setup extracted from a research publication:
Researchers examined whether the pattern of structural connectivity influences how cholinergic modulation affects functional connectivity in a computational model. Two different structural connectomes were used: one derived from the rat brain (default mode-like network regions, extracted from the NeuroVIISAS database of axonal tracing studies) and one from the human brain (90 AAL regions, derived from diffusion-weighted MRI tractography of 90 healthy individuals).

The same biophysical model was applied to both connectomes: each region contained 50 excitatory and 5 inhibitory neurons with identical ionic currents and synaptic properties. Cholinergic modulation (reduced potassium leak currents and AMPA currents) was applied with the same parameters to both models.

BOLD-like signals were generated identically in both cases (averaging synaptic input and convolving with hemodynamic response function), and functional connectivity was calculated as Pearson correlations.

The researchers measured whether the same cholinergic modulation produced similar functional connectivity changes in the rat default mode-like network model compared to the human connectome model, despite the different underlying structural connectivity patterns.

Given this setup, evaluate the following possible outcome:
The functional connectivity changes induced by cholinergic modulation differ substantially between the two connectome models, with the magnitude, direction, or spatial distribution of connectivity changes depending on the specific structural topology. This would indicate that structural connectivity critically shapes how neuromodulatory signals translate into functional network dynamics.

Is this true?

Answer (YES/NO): NO